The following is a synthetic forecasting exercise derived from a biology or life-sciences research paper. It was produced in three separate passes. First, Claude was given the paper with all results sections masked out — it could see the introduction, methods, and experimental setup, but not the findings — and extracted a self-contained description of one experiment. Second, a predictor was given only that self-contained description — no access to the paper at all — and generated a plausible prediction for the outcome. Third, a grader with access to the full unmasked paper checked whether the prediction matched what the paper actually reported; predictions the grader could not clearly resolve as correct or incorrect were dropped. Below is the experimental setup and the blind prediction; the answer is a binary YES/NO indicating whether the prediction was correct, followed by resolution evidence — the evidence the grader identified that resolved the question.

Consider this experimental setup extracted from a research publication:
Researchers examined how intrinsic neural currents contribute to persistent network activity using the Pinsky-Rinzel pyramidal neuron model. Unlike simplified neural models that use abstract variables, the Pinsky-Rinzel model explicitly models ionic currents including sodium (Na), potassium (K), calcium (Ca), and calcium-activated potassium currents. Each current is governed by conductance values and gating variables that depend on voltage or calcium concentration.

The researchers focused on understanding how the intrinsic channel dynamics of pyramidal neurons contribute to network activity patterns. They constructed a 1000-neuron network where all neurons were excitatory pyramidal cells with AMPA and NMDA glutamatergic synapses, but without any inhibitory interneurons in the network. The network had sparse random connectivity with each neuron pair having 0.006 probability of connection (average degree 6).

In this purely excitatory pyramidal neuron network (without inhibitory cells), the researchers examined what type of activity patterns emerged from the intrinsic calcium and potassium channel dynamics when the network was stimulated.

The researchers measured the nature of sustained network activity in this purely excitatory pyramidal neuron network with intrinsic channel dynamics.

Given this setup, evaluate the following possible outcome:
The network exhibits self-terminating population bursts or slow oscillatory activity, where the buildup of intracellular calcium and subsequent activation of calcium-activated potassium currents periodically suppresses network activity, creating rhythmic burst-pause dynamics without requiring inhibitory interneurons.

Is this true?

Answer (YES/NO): NO